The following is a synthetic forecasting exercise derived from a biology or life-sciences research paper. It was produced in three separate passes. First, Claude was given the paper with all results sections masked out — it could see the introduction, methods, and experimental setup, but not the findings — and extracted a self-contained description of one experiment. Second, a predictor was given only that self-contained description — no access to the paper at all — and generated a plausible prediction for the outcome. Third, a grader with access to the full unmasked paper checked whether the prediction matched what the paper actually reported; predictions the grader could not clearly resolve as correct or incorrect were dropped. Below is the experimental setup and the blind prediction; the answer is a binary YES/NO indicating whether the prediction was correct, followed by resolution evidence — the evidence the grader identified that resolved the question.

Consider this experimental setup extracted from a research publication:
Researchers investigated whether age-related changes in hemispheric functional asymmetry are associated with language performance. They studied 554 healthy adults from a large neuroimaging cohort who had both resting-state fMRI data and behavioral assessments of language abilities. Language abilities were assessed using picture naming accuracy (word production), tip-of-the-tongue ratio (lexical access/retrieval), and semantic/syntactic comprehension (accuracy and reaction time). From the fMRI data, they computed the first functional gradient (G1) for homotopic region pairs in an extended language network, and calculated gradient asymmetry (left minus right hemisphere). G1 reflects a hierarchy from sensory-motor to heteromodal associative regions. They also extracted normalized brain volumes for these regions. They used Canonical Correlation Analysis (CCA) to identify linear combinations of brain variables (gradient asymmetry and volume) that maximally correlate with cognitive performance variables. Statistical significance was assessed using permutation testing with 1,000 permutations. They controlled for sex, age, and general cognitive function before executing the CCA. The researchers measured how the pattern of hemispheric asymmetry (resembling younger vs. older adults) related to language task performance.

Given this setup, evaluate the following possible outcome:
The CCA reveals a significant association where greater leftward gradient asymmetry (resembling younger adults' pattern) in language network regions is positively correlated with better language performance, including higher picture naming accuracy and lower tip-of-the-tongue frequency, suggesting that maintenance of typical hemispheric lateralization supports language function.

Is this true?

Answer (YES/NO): YES